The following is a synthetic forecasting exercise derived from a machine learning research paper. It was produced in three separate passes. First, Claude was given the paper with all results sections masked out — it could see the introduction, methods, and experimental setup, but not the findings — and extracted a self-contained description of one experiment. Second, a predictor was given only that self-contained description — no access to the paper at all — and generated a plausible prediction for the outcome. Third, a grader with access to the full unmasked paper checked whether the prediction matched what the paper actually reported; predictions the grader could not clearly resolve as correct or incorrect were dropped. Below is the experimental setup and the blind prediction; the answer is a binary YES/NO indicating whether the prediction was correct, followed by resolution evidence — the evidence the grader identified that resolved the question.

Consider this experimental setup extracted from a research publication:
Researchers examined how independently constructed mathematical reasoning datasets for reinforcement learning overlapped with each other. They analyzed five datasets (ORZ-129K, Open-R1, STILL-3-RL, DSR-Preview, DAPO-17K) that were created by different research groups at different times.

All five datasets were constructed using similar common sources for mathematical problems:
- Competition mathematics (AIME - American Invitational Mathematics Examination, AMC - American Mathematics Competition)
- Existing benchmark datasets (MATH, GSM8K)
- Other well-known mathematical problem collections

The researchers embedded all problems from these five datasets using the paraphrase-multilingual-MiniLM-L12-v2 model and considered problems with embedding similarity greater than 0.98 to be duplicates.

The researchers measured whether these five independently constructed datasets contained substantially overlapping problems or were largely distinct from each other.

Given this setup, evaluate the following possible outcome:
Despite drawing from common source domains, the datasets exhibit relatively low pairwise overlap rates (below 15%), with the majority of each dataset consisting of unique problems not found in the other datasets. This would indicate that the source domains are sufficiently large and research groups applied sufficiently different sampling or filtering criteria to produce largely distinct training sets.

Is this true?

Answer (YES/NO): NO